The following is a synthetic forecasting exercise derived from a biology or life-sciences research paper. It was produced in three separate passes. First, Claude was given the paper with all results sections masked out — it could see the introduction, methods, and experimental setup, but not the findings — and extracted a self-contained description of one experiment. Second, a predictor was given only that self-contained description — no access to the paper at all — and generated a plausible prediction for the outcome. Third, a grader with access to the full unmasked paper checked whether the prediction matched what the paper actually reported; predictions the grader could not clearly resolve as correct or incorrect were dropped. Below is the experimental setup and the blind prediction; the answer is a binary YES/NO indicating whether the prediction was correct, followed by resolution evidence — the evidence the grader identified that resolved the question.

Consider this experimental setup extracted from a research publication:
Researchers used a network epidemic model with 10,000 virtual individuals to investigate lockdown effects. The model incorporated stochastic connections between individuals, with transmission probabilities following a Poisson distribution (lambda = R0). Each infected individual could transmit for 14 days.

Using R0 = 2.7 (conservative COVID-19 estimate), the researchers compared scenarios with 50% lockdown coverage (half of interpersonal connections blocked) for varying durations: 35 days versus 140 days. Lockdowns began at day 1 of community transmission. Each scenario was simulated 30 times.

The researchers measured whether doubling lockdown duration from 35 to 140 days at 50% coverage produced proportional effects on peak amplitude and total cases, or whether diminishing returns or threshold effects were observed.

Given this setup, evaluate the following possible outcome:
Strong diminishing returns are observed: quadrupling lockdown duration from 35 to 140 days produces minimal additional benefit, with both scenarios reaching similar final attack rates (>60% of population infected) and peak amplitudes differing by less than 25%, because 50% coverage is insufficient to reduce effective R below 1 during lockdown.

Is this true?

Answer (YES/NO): NO